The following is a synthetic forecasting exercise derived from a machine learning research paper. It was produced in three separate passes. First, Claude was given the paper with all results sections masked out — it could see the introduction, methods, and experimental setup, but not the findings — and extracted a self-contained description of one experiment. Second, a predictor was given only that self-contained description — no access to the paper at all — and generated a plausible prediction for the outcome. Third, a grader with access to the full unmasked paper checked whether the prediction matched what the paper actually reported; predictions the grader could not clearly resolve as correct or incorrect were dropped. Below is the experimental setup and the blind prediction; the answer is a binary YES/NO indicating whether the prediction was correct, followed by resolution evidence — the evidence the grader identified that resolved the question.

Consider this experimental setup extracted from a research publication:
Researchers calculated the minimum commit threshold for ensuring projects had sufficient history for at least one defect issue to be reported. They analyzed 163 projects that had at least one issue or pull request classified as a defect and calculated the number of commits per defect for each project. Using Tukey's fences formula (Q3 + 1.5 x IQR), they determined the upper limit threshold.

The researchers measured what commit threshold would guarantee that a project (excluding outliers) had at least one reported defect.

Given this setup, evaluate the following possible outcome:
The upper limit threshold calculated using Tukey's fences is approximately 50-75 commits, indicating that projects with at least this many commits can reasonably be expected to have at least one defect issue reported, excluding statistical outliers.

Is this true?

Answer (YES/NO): NO